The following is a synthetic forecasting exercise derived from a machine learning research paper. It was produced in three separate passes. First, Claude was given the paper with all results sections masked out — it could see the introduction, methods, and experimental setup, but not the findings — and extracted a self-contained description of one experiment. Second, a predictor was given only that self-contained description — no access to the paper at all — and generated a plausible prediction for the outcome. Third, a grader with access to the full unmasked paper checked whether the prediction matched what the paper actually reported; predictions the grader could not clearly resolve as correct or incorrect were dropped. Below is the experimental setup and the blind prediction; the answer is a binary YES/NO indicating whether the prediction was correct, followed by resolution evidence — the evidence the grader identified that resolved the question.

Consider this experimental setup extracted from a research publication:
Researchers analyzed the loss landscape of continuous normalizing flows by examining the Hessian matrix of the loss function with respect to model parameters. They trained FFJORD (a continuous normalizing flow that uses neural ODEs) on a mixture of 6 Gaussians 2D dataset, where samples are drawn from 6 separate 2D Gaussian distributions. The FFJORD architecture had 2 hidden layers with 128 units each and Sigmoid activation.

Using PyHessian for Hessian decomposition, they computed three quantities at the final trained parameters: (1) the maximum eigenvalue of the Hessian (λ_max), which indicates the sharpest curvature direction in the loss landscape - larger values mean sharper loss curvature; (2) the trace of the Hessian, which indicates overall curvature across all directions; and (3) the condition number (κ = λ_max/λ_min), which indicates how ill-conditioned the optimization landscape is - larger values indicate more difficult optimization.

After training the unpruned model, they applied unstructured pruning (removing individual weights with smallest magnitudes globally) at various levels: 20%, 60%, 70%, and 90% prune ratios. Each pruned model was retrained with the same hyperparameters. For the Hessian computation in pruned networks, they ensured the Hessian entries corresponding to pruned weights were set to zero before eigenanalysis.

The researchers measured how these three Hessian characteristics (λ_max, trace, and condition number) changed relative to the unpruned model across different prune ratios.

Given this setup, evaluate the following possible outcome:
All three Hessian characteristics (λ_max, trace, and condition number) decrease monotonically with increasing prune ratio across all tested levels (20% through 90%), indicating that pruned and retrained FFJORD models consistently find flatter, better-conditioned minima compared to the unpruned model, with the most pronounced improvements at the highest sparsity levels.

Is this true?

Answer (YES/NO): NO